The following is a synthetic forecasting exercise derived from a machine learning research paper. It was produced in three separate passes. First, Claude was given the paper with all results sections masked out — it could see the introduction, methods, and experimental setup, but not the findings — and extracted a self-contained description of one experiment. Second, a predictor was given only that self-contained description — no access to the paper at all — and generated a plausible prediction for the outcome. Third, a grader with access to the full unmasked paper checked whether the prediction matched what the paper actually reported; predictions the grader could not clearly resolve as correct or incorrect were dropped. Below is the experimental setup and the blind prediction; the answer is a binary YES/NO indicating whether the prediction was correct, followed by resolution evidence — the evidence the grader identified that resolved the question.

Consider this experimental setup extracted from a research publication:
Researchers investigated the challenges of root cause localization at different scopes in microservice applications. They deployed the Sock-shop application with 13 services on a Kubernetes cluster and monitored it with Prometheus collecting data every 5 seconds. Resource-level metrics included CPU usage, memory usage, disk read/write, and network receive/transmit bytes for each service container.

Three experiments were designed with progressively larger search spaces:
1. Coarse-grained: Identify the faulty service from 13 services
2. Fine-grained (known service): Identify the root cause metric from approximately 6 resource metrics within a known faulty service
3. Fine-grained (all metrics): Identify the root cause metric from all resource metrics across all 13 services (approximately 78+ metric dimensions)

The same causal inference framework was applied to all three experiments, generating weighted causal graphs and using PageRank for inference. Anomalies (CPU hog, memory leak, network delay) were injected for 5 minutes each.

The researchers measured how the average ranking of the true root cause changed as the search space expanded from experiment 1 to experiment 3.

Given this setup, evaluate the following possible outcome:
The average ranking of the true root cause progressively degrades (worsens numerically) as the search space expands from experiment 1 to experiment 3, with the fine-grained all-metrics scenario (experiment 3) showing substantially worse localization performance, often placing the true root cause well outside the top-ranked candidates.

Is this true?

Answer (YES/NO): NO